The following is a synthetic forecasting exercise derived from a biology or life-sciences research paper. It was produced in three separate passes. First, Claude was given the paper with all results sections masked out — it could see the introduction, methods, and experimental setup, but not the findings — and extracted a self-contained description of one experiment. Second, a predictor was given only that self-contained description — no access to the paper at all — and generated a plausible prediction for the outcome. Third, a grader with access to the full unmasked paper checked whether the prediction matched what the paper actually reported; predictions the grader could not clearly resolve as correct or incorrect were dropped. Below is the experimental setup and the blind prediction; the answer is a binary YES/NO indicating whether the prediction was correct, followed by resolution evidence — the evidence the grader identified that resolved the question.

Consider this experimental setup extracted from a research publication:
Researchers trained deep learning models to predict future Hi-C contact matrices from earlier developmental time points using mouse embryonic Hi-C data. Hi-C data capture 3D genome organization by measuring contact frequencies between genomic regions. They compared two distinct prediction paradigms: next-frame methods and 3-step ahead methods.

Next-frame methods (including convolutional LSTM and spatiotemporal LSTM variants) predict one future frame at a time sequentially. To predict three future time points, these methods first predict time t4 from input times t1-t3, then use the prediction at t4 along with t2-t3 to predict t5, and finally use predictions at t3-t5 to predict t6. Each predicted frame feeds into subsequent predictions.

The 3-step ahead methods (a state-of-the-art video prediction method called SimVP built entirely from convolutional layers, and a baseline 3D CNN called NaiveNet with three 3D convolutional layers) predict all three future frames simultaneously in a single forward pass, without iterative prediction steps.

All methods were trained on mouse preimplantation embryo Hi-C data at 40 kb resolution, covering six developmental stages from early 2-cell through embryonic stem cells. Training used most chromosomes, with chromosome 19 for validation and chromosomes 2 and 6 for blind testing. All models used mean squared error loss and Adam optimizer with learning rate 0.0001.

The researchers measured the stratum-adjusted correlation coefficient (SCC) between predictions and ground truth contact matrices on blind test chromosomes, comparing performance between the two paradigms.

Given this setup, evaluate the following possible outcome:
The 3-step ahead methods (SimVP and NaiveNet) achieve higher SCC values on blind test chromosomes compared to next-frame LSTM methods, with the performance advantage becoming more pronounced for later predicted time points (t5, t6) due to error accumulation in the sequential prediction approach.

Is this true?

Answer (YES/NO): NO